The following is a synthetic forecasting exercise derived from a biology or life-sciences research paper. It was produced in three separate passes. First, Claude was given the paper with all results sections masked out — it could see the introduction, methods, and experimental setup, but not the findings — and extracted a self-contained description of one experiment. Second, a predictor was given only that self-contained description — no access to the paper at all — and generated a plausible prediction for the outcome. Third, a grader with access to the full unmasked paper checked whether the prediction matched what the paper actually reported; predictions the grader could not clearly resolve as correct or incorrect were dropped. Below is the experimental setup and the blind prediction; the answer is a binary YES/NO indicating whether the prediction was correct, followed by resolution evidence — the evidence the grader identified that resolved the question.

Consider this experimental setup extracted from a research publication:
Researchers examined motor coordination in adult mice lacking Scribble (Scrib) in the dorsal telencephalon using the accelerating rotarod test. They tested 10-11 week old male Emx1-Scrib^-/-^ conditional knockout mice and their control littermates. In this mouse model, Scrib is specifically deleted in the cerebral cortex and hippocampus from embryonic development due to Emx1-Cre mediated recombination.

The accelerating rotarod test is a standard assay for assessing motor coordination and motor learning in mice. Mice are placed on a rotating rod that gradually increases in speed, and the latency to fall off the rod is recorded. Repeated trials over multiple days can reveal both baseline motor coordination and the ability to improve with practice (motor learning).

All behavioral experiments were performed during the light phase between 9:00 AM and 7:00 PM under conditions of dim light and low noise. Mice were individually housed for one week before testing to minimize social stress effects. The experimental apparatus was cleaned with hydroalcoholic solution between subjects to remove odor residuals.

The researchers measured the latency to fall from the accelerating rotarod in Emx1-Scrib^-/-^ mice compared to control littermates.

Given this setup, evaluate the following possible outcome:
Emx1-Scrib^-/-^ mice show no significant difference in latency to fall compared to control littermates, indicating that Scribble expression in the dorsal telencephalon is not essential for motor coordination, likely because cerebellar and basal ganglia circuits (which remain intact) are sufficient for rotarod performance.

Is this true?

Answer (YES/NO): YES